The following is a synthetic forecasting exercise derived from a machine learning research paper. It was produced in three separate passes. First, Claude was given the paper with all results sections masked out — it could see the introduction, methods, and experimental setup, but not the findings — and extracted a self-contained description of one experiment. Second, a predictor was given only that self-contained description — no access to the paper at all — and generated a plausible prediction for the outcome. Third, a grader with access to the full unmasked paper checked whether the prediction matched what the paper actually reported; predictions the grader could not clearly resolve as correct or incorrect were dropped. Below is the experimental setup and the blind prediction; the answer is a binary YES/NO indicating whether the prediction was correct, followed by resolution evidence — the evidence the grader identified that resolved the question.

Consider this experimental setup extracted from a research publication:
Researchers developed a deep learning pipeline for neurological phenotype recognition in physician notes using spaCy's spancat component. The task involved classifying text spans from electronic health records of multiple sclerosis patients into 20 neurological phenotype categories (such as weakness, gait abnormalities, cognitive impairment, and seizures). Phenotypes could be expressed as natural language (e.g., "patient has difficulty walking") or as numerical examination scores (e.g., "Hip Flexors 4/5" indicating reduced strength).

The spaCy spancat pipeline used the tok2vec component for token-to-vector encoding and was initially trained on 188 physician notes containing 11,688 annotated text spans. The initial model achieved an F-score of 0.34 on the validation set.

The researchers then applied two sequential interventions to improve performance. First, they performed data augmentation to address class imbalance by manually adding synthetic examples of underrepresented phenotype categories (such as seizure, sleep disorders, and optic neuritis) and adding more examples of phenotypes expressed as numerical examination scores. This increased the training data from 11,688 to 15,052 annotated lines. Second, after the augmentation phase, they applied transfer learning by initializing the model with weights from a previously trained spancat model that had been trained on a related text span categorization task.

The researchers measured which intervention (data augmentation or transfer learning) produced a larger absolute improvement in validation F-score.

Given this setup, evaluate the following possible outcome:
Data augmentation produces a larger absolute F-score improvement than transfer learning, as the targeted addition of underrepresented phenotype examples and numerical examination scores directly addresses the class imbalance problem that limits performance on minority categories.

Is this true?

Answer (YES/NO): YES